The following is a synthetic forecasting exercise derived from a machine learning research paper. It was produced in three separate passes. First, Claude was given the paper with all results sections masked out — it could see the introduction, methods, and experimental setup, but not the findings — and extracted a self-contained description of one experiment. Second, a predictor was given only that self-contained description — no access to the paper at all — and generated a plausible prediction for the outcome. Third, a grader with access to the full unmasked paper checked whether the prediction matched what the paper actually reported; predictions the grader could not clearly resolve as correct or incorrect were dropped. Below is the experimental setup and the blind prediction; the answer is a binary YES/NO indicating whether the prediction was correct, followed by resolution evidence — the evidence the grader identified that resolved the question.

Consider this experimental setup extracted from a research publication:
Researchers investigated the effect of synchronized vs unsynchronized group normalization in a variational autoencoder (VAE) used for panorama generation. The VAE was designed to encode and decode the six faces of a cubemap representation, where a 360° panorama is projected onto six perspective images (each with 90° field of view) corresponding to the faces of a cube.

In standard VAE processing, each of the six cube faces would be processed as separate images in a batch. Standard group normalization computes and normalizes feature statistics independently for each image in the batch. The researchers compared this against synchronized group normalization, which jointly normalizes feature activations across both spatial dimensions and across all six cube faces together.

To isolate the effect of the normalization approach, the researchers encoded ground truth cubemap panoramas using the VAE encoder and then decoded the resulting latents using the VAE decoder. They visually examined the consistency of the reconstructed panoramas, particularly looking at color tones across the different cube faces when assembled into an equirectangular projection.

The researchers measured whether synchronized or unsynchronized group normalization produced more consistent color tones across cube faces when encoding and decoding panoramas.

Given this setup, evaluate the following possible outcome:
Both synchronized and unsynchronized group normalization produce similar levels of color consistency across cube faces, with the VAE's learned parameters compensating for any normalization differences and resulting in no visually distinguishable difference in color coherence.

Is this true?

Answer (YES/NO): NO